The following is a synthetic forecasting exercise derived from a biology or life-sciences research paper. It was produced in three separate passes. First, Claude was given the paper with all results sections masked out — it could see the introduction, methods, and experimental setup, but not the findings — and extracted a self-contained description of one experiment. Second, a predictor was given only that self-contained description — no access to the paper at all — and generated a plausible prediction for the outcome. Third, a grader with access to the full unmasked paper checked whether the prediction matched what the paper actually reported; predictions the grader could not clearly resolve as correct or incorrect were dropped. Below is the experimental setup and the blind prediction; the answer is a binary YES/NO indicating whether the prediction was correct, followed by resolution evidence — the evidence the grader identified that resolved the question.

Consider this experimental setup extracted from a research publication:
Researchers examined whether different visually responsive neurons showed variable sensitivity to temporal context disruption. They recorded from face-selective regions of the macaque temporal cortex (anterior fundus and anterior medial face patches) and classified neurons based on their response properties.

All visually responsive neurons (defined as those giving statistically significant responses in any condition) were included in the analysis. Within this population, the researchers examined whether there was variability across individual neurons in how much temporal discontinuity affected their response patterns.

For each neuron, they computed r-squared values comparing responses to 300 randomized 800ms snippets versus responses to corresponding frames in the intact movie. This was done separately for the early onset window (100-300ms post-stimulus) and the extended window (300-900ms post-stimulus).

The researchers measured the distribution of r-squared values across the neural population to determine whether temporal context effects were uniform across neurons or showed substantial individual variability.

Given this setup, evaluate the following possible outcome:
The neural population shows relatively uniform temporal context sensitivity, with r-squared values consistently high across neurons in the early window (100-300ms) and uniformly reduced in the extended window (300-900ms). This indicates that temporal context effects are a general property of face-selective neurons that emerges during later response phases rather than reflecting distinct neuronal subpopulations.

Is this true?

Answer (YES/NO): NO